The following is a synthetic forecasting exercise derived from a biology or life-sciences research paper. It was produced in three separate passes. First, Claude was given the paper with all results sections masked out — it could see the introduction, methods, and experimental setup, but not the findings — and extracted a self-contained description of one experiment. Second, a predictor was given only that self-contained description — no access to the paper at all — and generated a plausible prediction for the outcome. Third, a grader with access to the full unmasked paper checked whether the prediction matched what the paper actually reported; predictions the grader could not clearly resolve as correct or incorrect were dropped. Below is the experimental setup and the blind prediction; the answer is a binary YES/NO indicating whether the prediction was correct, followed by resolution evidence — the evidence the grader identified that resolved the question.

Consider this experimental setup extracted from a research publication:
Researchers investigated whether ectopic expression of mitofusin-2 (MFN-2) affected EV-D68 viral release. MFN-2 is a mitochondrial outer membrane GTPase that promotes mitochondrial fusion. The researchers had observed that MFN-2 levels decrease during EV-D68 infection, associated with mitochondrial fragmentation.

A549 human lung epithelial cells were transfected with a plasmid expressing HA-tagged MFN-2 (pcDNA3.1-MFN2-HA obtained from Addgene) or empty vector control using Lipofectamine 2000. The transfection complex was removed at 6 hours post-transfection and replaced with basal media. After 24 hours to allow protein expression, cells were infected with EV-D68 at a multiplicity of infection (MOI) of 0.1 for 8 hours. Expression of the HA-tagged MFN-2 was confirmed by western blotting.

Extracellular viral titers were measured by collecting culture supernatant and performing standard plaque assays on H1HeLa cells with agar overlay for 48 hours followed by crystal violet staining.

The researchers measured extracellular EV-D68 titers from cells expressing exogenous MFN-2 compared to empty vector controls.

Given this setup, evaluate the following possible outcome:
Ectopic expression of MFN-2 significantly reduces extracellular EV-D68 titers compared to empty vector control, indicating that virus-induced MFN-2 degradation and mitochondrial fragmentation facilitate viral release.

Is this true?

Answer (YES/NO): YES